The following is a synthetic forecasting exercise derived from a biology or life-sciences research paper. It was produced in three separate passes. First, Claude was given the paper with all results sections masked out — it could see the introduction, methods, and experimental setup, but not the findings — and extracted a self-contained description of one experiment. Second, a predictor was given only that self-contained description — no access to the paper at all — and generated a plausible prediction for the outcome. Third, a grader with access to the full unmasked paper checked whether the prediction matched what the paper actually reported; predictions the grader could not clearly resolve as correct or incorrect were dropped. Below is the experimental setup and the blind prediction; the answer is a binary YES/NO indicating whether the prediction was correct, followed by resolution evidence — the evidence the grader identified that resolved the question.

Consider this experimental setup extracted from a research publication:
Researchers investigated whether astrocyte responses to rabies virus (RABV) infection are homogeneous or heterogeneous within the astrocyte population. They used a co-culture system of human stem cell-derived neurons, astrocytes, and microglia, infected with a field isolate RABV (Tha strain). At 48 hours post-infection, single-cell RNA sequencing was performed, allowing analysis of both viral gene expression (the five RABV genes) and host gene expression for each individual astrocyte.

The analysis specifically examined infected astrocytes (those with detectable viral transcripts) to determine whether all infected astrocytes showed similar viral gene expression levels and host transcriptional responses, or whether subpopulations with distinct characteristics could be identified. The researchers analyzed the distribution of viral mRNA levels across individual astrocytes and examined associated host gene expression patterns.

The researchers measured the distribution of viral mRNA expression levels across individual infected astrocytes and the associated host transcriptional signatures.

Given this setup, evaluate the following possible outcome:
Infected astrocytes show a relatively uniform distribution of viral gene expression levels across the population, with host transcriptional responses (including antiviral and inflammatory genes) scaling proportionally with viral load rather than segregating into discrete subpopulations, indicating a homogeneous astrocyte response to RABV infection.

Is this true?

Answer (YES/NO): NO